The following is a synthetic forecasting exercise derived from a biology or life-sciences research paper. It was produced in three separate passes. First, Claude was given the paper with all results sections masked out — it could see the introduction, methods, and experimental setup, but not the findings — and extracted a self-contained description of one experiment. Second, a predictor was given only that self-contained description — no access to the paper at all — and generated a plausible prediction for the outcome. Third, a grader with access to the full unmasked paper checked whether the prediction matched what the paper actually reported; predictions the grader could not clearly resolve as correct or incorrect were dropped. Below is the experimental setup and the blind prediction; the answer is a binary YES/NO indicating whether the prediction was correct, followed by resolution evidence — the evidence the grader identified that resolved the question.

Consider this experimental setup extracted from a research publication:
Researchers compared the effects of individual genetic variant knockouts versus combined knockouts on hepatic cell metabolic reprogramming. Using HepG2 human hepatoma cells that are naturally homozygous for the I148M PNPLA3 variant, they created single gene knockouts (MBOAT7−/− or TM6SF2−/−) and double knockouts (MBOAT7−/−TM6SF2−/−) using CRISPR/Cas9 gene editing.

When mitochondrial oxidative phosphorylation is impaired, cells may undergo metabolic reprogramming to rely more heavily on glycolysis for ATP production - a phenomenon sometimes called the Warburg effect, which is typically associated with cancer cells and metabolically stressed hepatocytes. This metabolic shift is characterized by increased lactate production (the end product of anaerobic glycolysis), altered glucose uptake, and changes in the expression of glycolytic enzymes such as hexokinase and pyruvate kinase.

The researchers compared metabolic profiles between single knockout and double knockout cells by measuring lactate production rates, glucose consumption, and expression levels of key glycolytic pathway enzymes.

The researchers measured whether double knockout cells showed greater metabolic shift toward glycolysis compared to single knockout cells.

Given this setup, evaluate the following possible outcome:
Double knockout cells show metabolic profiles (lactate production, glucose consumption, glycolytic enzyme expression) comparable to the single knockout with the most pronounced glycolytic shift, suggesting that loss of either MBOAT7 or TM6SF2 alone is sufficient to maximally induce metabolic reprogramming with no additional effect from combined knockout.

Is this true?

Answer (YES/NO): NO